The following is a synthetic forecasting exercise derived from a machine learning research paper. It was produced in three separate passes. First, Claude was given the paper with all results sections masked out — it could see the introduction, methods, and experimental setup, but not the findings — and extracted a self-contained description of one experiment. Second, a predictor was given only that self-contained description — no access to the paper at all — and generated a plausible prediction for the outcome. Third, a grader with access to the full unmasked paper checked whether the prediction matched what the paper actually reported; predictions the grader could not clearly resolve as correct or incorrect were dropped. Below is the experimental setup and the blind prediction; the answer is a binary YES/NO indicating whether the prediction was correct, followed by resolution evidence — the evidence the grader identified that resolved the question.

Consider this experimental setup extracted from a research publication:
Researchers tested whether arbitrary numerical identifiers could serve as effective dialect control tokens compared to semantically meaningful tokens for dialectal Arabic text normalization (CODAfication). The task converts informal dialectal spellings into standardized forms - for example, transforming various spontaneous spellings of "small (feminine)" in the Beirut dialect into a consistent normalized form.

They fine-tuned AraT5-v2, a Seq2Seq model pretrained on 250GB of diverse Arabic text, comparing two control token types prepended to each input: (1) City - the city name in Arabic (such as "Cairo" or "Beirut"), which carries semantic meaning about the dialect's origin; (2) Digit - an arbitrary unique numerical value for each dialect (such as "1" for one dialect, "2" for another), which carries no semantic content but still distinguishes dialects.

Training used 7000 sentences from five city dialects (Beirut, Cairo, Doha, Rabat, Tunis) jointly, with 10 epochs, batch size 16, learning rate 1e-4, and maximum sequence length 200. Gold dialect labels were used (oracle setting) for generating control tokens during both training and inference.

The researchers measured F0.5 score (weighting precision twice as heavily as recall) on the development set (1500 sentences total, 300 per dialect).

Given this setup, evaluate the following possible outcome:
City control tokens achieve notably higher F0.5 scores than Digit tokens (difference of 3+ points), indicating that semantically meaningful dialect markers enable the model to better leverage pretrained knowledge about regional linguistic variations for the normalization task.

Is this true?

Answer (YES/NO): NO